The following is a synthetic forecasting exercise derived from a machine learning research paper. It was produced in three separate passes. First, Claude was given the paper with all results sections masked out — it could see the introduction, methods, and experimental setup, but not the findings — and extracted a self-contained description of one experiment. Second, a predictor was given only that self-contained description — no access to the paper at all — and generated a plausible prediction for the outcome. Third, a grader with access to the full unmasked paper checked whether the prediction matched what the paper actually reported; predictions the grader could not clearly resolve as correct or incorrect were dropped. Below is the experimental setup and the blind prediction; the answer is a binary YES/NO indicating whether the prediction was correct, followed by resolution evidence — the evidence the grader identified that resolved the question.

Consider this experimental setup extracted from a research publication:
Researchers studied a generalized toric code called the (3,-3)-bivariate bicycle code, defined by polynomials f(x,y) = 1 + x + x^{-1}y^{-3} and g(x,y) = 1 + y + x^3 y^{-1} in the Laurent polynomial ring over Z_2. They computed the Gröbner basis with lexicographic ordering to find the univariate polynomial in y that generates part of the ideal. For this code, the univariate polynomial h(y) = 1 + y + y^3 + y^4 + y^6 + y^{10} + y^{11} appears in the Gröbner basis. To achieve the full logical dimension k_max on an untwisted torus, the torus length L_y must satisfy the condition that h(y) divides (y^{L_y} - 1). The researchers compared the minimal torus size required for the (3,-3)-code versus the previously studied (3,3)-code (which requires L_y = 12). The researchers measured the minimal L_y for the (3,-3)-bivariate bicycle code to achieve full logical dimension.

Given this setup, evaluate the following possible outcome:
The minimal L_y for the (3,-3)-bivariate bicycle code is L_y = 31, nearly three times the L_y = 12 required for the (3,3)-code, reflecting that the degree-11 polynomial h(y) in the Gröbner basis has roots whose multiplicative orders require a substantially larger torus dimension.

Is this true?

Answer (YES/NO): NO